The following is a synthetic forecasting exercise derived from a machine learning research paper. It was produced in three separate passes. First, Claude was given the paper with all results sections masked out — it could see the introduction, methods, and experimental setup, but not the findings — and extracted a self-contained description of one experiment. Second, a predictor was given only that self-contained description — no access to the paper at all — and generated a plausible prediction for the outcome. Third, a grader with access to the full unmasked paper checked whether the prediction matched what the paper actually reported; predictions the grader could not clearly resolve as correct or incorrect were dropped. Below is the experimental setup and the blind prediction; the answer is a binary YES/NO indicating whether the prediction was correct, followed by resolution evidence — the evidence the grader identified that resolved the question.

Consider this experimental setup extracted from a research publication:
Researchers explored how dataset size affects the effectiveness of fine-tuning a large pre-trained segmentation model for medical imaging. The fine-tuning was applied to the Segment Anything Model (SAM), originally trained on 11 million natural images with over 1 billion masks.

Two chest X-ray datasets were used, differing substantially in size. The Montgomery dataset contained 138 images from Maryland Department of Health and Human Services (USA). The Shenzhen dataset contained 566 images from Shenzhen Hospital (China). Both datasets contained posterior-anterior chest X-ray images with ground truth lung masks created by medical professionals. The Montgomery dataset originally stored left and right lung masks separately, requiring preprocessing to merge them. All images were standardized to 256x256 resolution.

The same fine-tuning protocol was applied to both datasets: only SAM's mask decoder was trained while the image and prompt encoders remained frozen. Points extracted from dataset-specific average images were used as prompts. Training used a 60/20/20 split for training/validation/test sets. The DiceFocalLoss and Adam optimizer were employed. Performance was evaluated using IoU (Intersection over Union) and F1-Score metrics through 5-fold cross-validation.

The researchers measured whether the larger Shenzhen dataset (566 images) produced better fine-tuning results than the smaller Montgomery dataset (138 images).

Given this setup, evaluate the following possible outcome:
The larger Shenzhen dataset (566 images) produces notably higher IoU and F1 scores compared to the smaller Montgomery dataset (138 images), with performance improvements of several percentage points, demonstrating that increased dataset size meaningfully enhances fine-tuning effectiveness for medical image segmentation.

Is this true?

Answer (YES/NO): NO